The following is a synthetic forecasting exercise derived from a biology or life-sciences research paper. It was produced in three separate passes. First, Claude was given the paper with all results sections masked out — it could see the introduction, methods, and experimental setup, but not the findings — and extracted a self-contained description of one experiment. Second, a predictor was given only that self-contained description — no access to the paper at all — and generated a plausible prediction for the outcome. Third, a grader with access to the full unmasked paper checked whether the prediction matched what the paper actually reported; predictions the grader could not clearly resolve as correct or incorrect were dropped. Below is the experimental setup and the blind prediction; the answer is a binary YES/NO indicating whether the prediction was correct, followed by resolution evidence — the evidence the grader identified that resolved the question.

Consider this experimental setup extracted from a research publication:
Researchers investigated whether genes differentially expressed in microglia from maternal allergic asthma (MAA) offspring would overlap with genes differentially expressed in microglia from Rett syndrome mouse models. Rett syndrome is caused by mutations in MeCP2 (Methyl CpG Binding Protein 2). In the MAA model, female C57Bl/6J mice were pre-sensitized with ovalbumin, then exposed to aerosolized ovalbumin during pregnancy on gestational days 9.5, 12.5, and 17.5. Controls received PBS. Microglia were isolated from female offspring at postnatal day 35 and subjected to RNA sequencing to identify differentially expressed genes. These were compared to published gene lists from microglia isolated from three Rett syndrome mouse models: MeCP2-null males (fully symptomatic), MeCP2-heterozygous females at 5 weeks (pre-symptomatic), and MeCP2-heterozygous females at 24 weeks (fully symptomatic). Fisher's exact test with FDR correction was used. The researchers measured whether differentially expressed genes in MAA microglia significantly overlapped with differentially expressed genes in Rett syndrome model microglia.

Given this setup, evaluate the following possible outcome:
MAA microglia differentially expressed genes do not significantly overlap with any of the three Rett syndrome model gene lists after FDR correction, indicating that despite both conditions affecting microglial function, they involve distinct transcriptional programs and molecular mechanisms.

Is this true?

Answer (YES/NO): NO